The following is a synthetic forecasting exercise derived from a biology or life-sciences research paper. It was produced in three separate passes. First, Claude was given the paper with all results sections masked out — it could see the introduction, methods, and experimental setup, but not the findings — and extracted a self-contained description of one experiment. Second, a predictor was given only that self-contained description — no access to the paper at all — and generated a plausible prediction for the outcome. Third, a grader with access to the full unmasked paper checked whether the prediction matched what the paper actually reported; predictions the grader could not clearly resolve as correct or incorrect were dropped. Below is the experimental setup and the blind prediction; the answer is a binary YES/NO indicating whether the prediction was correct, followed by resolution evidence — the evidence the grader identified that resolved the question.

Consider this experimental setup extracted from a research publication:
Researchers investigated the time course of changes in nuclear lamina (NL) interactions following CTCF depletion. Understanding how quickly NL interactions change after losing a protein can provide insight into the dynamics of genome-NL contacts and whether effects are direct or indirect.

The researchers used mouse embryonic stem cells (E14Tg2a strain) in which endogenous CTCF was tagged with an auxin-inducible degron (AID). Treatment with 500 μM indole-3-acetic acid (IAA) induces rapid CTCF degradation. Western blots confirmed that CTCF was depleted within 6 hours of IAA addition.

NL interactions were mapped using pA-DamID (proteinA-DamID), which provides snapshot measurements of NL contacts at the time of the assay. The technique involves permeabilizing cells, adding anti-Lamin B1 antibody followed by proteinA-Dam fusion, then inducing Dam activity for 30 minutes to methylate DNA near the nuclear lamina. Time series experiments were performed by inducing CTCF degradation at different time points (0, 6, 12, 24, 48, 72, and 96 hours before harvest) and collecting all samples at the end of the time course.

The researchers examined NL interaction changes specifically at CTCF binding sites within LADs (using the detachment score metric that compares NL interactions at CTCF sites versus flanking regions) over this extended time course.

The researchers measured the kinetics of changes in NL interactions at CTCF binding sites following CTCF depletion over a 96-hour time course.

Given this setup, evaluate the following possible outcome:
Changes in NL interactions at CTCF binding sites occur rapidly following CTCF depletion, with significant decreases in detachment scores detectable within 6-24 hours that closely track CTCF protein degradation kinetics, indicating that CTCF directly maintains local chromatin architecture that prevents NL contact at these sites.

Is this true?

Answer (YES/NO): YES